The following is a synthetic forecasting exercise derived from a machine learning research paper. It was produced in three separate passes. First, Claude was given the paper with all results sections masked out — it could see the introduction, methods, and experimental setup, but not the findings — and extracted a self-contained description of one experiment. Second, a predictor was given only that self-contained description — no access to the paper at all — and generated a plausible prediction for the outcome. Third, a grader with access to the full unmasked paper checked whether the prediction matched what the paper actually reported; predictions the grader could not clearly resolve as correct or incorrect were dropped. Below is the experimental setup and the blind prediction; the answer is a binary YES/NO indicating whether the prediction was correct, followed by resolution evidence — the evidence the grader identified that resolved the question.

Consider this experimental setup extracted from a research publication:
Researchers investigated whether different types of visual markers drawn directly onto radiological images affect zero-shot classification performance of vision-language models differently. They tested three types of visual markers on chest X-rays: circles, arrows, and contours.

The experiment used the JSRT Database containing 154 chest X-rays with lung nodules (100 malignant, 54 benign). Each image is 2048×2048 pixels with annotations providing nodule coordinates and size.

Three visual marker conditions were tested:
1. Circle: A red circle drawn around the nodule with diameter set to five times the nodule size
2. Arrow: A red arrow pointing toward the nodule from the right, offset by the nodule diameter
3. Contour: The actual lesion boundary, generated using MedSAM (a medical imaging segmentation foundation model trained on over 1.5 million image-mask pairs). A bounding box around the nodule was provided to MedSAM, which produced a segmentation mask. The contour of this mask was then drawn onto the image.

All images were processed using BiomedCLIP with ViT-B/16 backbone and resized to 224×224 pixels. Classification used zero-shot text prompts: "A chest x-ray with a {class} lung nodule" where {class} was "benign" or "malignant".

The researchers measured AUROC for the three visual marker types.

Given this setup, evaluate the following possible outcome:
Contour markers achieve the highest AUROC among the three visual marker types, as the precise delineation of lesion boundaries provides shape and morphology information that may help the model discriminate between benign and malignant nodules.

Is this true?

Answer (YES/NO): NO